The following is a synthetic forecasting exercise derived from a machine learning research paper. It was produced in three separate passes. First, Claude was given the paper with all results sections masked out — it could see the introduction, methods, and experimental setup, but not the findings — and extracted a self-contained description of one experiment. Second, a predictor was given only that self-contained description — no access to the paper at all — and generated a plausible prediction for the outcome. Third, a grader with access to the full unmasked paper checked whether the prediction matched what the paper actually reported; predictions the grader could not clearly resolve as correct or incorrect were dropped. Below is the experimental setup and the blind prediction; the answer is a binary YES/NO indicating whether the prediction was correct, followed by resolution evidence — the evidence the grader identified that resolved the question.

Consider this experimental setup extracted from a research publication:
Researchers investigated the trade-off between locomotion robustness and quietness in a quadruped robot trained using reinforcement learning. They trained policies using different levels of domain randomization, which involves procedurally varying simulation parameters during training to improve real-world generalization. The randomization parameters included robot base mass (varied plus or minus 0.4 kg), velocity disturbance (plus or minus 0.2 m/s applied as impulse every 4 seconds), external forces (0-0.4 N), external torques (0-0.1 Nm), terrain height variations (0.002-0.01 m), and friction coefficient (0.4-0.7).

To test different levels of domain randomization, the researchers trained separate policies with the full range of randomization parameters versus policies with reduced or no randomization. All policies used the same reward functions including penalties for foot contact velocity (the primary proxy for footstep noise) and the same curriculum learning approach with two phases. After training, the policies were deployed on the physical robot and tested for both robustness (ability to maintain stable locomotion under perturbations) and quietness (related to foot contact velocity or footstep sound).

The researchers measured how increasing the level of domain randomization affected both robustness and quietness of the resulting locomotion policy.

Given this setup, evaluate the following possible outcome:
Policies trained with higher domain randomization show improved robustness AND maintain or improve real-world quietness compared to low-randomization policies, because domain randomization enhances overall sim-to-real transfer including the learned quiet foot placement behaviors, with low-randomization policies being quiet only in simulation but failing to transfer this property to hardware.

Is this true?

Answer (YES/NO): NO